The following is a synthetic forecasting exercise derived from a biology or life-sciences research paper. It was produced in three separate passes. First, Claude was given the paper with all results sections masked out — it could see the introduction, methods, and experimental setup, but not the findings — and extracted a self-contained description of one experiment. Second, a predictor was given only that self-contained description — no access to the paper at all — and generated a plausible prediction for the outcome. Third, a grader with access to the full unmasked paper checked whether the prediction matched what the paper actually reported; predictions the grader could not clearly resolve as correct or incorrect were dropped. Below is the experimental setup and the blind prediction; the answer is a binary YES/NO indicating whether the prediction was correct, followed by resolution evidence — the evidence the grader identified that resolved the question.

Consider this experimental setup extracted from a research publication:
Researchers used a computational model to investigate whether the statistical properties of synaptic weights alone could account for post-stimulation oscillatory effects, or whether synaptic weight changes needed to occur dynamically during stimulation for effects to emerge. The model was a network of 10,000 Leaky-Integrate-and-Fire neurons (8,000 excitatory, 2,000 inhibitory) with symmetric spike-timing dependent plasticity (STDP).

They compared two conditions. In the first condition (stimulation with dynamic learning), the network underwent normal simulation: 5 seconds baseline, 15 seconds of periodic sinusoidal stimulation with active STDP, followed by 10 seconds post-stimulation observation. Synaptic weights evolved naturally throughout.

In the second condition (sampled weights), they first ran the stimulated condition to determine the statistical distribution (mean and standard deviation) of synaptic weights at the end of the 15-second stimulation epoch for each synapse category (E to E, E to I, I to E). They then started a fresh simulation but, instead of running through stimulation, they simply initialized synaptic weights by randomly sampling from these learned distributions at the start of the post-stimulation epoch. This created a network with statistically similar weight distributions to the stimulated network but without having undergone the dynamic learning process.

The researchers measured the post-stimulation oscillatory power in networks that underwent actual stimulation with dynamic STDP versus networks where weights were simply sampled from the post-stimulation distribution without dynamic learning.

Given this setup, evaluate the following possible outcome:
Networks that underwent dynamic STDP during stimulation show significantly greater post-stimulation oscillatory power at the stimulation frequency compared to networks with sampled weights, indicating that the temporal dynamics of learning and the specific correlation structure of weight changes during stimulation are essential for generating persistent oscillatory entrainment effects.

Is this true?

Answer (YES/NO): YES